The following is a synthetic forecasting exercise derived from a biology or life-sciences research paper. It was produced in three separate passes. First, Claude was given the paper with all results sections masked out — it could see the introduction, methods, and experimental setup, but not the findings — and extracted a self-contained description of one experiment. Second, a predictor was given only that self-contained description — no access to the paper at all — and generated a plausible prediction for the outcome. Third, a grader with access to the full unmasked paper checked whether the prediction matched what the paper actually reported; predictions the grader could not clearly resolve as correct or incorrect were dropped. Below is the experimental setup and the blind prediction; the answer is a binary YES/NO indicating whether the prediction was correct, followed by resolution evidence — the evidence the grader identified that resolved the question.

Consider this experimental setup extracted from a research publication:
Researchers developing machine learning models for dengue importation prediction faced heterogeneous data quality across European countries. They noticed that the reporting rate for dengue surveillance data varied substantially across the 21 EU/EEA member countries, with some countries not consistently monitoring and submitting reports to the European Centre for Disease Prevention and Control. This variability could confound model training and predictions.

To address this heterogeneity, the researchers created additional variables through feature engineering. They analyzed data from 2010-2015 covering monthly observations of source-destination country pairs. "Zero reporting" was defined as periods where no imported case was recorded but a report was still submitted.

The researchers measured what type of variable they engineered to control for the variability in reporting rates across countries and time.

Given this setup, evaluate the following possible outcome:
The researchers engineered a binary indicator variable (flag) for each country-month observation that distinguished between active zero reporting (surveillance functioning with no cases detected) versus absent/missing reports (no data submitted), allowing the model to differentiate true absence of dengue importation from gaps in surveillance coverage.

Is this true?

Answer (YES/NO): NO